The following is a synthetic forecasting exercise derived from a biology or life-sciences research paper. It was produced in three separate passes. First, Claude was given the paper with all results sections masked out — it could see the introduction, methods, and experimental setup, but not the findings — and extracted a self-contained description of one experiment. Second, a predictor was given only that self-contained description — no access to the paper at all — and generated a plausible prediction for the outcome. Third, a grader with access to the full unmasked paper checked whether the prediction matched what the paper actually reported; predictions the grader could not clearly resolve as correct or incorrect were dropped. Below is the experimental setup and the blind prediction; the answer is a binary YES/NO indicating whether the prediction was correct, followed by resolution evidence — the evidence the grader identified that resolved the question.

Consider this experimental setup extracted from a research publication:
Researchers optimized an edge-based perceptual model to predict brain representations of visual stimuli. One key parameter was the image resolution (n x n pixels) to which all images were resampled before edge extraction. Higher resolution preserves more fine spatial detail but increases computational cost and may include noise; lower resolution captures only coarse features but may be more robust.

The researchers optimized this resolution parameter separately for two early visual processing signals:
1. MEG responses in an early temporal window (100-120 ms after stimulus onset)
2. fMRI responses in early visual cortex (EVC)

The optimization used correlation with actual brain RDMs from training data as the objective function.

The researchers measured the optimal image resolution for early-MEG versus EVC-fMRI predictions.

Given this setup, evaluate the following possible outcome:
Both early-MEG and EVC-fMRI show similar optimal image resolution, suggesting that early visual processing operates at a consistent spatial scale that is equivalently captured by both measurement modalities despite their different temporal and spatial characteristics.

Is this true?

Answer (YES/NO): NO